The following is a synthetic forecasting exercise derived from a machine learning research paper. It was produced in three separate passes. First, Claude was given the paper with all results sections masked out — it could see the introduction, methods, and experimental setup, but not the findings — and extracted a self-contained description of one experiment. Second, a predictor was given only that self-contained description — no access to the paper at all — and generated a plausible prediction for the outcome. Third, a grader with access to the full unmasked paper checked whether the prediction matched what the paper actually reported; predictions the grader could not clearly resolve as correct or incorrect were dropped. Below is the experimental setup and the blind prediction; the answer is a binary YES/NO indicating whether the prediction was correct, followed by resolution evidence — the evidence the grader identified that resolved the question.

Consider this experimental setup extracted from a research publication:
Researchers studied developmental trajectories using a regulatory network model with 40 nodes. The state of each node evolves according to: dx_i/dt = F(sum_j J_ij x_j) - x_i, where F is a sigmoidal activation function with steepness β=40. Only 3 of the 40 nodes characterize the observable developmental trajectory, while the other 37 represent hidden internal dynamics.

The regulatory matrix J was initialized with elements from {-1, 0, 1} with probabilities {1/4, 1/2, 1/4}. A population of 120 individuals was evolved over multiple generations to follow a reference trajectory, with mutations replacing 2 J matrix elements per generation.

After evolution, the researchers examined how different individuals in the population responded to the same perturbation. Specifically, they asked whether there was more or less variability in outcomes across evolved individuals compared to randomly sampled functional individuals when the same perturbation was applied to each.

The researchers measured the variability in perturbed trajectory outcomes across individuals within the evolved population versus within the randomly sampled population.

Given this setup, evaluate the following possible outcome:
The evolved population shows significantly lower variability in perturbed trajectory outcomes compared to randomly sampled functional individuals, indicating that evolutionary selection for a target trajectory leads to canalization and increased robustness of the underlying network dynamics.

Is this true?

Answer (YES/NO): YES